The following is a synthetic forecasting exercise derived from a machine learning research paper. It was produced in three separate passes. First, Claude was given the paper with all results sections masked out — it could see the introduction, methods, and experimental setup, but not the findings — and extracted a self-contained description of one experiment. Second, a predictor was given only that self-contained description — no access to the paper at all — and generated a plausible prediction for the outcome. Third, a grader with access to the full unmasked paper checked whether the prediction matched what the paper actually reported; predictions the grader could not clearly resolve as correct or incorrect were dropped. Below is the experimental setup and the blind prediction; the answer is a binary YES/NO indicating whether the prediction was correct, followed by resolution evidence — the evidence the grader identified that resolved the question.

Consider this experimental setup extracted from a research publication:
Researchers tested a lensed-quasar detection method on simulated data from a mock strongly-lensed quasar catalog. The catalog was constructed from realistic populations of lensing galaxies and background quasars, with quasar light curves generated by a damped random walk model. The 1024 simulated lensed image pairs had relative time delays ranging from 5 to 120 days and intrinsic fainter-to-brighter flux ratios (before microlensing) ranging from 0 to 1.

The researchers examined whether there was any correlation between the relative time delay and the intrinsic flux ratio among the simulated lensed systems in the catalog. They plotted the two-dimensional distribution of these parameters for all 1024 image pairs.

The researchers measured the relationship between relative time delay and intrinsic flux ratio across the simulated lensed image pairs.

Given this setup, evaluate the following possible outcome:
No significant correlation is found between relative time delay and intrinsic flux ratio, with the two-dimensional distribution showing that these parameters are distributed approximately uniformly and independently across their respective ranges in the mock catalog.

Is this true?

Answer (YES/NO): NO